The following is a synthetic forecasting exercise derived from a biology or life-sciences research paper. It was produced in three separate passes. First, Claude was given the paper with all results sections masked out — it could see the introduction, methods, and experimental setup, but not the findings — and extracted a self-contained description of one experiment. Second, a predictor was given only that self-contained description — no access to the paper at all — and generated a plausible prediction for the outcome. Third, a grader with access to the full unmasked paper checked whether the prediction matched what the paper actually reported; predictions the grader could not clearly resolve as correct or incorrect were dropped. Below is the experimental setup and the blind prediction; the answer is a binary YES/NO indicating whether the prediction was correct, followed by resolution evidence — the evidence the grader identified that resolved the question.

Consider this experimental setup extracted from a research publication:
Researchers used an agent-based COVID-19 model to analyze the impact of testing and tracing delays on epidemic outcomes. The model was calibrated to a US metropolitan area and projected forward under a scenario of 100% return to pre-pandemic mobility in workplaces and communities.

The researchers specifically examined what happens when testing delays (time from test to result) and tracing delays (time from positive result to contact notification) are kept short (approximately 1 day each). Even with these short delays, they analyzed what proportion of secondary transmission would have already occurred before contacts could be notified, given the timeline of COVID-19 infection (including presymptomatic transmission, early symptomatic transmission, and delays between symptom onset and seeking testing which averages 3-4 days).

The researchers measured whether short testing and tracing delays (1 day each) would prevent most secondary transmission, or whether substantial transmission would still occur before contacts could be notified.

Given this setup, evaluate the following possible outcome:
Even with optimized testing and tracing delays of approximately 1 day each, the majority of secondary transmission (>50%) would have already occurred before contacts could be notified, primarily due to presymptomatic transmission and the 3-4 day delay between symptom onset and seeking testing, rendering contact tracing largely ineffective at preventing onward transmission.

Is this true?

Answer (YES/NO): NO